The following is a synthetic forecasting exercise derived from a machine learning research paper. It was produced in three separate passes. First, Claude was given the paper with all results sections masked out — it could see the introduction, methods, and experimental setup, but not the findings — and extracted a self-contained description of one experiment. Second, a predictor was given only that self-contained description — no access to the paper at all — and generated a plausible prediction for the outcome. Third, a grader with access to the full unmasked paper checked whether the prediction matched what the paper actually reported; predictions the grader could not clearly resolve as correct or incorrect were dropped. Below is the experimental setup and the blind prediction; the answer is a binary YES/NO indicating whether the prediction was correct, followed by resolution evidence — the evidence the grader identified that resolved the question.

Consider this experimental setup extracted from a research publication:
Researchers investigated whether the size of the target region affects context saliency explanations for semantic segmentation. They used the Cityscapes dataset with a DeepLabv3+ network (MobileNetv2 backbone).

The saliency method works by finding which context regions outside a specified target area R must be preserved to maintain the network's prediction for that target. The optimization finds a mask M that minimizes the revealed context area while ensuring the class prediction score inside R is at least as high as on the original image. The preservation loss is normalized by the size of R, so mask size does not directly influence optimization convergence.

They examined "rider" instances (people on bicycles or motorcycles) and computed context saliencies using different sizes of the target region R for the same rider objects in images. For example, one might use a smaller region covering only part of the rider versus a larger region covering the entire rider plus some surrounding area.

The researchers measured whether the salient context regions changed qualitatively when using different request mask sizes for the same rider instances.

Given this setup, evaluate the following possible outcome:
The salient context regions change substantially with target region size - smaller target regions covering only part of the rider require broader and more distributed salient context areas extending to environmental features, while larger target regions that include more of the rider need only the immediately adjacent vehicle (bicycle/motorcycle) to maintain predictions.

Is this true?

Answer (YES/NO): NO